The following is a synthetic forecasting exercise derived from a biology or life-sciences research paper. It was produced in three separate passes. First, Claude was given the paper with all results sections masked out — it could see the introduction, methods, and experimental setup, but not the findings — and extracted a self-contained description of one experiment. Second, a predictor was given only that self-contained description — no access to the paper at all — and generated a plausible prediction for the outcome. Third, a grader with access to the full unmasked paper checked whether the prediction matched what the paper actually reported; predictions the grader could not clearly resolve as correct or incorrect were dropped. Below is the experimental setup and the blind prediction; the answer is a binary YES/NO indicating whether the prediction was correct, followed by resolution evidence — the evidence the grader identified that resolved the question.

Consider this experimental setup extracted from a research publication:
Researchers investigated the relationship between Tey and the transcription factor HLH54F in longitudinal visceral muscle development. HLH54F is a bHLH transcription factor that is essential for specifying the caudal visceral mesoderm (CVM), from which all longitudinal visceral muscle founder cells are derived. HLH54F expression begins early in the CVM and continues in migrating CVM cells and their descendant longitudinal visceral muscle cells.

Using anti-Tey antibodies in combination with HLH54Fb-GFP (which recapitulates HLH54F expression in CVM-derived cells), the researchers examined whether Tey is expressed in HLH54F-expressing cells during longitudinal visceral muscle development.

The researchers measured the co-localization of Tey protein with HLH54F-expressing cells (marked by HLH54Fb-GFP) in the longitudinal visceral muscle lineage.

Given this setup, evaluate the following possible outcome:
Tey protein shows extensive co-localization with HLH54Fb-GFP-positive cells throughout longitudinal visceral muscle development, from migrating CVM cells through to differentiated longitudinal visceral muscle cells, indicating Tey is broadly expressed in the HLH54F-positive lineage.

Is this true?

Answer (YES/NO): YES